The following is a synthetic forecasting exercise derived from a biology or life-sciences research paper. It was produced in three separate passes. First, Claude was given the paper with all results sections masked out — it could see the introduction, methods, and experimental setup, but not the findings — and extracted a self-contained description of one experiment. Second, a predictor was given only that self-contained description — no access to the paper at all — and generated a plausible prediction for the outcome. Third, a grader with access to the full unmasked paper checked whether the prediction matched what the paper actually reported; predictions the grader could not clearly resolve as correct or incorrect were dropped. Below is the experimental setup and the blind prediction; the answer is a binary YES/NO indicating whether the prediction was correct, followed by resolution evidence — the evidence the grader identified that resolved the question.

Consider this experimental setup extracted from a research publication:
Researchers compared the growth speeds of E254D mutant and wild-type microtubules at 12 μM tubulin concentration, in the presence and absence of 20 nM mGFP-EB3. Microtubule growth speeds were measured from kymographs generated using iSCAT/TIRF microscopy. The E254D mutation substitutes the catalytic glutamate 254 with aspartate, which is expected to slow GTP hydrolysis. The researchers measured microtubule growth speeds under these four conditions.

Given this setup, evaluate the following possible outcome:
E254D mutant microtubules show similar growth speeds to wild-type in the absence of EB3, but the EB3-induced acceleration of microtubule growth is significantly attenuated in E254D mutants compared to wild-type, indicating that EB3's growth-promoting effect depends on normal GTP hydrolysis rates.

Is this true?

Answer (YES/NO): NO